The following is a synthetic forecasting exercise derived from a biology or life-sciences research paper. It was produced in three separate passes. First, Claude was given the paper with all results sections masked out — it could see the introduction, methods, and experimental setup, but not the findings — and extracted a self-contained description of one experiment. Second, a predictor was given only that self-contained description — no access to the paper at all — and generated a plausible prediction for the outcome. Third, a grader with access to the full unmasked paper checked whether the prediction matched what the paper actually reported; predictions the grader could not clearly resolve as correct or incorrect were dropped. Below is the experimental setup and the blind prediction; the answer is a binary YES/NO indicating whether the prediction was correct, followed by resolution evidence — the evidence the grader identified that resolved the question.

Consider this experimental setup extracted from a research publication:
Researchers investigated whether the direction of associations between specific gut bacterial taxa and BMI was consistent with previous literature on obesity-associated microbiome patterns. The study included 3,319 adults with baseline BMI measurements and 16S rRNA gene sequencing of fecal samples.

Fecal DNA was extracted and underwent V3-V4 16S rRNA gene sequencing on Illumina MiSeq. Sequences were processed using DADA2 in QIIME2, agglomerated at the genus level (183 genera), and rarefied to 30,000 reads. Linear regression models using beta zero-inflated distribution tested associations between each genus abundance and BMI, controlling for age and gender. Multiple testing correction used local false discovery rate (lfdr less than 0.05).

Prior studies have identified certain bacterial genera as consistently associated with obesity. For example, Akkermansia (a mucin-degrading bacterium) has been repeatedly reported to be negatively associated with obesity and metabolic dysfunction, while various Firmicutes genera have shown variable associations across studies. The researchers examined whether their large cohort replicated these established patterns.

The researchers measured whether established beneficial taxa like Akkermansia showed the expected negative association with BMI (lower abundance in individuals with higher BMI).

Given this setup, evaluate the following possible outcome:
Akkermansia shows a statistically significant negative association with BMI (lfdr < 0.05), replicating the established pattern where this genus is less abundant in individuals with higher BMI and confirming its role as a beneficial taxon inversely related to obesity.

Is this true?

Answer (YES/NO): YES